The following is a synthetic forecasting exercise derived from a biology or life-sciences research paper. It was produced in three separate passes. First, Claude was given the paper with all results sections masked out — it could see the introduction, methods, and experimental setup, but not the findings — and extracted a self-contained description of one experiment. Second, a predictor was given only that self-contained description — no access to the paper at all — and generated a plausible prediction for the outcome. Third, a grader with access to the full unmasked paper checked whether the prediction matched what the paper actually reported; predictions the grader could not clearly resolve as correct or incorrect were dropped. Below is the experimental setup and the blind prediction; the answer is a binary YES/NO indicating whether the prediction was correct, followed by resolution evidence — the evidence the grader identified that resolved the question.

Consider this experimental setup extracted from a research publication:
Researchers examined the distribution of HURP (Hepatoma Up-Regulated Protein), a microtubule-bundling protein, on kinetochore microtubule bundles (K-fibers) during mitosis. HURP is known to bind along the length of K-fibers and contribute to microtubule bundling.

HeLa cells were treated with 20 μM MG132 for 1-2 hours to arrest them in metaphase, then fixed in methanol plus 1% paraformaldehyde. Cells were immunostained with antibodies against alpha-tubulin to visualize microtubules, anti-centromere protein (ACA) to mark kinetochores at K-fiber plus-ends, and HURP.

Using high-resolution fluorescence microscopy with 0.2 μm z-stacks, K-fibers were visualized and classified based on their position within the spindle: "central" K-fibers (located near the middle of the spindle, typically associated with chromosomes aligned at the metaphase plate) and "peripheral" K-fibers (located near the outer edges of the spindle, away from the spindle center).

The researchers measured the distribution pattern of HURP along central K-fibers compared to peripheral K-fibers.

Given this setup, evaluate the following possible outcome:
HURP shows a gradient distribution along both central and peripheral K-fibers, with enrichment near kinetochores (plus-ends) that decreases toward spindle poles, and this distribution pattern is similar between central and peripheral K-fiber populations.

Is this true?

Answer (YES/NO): NO